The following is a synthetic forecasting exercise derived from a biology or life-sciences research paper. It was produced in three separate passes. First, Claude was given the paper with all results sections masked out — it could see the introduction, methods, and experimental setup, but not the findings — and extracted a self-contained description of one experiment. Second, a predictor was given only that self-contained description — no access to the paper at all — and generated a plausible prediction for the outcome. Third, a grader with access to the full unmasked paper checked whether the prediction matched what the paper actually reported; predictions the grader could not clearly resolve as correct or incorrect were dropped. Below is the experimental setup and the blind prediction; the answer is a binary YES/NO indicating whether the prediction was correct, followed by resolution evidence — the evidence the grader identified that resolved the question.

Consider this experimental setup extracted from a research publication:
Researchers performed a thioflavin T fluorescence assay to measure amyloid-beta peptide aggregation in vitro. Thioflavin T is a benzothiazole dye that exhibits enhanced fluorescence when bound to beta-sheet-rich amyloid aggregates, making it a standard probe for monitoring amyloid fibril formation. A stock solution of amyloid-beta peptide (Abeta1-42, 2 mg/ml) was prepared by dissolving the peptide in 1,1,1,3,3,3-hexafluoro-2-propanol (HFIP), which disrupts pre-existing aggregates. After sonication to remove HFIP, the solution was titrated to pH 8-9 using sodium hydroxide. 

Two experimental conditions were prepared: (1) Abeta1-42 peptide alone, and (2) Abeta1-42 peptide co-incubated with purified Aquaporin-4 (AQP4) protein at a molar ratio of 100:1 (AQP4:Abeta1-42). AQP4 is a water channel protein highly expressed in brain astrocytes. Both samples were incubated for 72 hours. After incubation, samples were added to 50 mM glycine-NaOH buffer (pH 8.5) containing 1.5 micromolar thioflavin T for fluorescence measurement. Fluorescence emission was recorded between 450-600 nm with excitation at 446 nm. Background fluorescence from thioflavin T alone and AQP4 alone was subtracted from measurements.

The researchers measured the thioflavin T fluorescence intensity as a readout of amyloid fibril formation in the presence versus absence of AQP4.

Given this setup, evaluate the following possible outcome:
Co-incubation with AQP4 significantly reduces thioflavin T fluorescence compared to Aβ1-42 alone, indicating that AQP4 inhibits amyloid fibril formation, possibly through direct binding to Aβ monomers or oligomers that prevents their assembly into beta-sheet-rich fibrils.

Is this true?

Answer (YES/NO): NO